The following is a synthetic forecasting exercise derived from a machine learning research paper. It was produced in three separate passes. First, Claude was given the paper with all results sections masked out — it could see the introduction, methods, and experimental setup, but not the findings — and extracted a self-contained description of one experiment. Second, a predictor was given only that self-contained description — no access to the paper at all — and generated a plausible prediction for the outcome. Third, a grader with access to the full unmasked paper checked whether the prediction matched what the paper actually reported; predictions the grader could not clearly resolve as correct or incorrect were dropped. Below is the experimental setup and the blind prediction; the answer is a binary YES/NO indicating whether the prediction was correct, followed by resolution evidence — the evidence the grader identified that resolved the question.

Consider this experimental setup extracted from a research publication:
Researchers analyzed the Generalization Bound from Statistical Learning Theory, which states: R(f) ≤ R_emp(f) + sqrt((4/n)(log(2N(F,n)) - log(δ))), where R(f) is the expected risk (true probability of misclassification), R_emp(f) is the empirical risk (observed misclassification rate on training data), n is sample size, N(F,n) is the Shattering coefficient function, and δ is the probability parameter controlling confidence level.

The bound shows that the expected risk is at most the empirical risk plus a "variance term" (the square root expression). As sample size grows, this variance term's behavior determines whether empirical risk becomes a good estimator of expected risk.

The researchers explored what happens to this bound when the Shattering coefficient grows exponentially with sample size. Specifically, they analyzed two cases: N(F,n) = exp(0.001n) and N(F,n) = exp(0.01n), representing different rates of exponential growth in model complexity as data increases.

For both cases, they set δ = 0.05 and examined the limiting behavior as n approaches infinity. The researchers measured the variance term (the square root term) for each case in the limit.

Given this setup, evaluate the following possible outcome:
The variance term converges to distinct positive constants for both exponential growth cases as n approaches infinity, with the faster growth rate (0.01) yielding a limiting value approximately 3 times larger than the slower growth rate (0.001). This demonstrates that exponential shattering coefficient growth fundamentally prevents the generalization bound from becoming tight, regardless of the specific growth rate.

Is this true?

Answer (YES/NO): YES